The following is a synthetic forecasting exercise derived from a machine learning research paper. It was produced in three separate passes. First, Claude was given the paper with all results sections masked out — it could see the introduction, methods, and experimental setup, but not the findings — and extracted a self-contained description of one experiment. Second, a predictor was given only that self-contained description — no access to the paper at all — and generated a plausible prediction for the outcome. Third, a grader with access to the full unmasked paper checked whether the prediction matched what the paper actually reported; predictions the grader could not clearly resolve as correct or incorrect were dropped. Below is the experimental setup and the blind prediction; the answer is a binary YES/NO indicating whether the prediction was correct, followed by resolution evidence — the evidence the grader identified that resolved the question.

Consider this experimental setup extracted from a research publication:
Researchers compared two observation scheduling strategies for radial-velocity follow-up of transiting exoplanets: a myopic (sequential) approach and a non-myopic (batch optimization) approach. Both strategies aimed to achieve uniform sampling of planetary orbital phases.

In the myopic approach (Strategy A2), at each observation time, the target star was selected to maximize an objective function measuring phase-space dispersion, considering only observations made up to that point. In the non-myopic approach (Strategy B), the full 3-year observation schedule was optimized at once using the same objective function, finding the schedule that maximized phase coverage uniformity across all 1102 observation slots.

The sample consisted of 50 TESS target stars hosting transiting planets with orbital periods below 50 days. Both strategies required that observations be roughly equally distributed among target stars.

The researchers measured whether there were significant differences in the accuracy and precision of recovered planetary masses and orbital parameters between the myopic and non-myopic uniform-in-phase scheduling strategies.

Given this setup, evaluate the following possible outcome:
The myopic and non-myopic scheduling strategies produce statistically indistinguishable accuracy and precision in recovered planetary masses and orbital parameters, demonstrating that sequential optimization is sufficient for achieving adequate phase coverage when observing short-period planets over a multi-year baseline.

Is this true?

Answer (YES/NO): YES